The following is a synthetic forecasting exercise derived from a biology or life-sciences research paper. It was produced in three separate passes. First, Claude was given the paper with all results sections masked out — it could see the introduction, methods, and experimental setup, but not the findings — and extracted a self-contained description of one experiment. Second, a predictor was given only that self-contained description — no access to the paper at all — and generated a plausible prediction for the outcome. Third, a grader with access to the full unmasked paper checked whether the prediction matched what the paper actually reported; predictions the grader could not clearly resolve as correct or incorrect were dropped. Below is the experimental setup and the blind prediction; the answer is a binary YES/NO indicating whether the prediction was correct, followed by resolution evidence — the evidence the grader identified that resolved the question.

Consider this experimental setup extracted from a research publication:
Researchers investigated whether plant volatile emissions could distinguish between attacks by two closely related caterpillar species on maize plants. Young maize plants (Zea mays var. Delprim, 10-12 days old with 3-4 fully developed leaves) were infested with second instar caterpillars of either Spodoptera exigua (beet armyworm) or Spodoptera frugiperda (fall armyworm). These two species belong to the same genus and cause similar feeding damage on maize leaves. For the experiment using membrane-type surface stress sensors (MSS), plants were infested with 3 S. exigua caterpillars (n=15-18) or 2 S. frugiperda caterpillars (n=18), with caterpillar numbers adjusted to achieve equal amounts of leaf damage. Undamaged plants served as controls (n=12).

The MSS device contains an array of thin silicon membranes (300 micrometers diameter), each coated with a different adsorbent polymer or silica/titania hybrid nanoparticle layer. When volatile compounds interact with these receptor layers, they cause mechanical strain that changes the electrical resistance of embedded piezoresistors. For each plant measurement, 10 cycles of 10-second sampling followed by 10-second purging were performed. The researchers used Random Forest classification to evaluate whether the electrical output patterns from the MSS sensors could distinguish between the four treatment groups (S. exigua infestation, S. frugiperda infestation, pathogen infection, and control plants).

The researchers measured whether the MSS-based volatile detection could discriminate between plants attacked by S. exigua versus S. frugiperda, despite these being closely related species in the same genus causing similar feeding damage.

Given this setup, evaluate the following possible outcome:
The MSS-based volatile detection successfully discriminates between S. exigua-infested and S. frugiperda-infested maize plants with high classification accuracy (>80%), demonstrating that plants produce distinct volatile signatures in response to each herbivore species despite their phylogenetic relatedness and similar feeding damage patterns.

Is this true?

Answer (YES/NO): YES